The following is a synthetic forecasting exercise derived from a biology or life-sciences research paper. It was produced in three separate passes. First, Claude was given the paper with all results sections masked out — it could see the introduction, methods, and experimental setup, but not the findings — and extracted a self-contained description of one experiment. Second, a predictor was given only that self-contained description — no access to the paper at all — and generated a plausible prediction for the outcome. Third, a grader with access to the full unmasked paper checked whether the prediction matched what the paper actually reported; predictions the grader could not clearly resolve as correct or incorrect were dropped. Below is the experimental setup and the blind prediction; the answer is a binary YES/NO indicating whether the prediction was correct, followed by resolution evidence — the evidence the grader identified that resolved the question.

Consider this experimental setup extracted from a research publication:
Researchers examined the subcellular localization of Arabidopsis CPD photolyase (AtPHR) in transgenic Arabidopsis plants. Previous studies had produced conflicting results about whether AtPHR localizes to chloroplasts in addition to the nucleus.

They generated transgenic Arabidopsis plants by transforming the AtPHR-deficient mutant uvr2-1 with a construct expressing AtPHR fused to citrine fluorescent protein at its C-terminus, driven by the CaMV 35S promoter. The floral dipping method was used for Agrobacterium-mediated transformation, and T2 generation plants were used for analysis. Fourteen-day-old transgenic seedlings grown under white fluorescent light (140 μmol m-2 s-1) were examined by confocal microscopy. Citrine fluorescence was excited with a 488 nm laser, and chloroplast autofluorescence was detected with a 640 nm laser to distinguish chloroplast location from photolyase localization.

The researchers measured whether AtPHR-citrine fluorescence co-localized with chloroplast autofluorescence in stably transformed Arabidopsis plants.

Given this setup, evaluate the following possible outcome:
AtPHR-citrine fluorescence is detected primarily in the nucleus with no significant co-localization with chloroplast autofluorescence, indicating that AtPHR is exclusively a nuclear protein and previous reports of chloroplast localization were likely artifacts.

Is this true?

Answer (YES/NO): NO